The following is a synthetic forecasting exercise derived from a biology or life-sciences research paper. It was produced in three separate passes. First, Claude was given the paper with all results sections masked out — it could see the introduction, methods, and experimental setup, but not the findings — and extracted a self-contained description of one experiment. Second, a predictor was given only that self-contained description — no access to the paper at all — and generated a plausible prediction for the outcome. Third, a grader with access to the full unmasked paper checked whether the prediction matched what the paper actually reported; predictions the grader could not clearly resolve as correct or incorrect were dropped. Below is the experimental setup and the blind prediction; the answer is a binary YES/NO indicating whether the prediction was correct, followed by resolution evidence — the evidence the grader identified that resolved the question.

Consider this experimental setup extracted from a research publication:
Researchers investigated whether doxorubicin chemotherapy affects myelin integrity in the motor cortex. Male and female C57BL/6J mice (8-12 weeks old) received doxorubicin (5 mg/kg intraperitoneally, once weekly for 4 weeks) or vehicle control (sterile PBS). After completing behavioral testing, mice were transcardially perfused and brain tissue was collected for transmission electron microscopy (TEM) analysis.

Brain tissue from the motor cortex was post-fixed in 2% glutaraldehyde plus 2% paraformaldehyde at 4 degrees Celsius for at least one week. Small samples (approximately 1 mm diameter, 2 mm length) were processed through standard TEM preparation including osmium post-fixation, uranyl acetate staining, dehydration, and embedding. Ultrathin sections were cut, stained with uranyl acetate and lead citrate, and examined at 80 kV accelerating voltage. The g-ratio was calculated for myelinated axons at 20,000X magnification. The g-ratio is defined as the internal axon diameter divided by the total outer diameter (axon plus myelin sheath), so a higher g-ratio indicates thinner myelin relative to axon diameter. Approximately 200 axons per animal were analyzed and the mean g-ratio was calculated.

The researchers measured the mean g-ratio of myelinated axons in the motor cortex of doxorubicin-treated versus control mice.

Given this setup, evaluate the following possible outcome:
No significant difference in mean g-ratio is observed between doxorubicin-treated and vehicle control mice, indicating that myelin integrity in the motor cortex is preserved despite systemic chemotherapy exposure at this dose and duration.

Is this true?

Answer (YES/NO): NO